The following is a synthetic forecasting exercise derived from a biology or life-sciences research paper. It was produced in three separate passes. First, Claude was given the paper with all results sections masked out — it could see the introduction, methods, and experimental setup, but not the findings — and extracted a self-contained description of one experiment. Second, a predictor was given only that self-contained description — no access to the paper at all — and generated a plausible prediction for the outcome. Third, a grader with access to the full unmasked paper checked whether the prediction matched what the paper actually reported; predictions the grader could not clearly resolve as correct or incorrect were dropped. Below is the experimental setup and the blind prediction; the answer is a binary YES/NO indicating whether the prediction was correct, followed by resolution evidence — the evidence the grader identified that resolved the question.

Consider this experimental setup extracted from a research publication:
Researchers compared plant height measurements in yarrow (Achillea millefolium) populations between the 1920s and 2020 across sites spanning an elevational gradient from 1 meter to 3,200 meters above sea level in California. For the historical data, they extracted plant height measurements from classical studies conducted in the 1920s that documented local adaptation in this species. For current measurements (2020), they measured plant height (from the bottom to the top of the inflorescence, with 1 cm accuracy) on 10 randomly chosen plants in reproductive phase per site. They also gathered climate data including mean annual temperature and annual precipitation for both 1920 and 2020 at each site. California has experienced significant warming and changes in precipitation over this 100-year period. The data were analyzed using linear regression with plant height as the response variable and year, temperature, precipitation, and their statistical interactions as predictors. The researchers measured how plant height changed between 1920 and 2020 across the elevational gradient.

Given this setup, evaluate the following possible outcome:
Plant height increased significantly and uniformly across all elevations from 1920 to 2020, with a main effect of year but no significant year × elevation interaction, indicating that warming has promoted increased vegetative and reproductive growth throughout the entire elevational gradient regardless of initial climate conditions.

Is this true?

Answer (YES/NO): NO